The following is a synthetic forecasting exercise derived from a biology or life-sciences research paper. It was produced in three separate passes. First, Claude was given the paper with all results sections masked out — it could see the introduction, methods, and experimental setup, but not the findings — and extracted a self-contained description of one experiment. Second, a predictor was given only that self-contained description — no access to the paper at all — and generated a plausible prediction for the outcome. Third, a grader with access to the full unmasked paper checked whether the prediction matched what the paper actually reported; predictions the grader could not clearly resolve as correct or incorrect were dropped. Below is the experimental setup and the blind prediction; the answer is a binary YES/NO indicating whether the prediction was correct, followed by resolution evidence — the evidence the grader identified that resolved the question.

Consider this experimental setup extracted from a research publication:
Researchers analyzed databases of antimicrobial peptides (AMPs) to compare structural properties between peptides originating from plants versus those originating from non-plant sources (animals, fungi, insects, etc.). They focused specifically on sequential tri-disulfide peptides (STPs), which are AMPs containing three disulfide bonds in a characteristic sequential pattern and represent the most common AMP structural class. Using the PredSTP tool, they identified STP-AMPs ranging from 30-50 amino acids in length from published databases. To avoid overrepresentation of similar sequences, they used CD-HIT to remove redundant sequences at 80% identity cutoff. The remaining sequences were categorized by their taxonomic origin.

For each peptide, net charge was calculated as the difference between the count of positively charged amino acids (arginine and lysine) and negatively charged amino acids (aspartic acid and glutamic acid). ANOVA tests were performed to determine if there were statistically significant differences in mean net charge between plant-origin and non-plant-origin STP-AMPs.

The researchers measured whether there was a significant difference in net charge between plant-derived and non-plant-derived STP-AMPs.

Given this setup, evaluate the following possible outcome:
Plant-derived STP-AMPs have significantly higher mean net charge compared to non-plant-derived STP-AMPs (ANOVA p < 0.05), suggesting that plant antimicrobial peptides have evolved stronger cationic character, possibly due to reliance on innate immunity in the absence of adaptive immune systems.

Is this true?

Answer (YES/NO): NO